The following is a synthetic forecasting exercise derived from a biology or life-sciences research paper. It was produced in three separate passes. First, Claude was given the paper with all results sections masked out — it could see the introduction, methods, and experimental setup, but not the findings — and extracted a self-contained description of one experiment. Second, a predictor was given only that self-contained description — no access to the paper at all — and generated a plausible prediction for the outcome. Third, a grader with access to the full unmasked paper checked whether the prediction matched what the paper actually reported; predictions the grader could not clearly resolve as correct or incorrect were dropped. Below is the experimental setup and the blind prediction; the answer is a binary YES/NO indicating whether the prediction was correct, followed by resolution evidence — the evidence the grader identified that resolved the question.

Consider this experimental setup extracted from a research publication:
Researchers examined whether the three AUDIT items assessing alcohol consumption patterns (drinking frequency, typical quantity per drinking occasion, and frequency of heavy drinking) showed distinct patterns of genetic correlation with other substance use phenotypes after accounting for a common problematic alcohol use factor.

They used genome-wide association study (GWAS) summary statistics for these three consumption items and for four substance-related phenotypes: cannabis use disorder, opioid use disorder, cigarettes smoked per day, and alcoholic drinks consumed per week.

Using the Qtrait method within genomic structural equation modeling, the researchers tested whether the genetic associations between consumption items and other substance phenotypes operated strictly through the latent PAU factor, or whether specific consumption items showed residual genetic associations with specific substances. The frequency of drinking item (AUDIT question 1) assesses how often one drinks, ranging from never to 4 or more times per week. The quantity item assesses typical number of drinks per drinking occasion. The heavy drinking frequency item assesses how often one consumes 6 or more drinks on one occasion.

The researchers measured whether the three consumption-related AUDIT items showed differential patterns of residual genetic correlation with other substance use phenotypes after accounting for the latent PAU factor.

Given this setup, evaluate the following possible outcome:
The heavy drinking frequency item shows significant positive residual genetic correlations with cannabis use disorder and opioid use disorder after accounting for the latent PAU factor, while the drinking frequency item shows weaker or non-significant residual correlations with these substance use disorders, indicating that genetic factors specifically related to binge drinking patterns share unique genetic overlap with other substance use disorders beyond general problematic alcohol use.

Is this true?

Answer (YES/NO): NO